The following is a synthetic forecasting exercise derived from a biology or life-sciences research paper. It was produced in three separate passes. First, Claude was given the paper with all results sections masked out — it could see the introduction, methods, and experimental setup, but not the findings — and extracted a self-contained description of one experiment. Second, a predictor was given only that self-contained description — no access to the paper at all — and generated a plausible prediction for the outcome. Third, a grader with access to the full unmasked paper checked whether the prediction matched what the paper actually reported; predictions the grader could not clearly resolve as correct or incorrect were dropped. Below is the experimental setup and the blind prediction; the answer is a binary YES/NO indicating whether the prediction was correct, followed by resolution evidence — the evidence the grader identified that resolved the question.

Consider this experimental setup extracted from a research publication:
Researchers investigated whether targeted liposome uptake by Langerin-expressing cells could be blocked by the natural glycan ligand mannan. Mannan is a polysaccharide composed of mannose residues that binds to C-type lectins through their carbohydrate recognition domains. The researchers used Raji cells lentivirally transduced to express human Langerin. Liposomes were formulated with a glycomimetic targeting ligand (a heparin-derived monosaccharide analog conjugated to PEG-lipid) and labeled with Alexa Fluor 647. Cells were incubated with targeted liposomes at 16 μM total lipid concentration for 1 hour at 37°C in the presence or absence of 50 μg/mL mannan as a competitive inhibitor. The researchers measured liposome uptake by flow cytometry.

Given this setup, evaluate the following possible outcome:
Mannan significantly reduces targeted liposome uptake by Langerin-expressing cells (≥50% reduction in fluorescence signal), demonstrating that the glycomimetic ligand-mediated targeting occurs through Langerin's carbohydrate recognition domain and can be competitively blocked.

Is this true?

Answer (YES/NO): YES